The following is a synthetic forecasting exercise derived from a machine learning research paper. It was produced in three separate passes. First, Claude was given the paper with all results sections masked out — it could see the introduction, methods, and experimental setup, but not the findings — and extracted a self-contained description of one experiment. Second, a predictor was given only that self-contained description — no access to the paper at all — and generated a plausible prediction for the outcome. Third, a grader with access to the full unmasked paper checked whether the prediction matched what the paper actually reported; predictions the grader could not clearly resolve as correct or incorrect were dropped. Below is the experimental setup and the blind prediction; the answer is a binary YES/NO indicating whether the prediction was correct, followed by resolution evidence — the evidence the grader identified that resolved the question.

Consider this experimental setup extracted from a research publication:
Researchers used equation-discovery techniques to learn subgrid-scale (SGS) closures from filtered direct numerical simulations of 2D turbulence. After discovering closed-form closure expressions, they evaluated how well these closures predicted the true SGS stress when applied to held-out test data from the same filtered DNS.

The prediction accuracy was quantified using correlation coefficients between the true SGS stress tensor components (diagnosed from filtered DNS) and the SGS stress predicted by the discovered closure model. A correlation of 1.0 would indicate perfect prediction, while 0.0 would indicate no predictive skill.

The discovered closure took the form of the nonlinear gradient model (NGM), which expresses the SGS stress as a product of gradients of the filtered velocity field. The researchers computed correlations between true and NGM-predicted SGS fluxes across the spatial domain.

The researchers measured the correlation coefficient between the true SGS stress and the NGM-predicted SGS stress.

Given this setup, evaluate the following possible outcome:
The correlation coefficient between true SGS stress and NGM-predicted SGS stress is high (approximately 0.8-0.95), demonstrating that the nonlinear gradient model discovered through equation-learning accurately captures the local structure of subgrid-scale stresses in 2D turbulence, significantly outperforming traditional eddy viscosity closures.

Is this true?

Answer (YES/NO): NO